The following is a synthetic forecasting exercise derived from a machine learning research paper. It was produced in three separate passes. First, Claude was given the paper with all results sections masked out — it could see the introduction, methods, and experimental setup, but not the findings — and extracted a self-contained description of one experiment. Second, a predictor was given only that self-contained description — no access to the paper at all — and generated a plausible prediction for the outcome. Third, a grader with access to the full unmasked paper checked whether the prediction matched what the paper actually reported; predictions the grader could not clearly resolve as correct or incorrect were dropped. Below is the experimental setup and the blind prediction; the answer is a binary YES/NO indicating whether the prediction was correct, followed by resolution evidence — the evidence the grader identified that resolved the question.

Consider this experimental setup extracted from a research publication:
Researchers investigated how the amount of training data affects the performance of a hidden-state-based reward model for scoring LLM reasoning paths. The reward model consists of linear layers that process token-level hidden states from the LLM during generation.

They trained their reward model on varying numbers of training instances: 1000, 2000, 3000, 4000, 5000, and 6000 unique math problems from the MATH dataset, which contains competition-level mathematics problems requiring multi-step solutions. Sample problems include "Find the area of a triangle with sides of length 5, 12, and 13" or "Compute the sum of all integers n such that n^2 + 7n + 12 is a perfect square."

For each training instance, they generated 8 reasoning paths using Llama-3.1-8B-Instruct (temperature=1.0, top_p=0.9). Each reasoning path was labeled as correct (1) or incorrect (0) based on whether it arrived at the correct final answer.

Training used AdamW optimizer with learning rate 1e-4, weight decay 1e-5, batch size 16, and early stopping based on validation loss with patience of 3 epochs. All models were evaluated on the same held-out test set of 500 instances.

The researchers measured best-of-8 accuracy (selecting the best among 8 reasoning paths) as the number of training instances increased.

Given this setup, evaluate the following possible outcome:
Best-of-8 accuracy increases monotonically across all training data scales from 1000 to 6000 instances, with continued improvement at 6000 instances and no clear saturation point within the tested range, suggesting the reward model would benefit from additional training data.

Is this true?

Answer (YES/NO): YES